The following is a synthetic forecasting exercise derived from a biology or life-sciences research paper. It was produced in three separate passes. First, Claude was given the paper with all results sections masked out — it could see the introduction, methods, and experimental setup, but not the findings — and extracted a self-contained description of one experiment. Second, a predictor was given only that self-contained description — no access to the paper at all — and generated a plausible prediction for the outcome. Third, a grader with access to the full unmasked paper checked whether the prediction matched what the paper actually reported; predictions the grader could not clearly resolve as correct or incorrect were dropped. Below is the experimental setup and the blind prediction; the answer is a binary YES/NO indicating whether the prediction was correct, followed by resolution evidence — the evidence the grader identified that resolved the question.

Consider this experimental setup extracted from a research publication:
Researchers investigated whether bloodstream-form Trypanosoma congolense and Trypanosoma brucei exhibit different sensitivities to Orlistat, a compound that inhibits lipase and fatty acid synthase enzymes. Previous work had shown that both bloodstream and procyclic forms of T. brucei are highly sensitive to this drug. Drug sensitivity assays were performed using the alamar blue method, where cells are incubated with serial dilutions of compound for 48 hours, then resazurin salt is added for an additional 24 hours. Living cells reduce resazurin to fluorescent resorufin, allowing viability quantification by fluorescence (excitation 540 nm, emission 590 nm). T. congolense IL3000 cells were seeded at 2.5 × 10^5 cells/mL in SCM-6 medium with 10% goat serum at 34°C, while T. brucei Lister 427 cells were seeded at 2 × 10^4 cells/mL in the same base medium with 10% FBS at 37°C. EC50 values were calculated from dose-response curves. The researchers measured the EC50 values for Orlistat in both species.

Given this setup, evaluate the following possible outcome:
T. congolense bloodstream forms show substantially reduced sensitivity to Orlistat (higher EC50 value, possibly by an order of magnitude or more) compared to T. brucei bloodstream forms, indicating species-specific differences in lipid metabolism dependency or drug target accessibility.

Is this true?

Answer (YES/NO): YES